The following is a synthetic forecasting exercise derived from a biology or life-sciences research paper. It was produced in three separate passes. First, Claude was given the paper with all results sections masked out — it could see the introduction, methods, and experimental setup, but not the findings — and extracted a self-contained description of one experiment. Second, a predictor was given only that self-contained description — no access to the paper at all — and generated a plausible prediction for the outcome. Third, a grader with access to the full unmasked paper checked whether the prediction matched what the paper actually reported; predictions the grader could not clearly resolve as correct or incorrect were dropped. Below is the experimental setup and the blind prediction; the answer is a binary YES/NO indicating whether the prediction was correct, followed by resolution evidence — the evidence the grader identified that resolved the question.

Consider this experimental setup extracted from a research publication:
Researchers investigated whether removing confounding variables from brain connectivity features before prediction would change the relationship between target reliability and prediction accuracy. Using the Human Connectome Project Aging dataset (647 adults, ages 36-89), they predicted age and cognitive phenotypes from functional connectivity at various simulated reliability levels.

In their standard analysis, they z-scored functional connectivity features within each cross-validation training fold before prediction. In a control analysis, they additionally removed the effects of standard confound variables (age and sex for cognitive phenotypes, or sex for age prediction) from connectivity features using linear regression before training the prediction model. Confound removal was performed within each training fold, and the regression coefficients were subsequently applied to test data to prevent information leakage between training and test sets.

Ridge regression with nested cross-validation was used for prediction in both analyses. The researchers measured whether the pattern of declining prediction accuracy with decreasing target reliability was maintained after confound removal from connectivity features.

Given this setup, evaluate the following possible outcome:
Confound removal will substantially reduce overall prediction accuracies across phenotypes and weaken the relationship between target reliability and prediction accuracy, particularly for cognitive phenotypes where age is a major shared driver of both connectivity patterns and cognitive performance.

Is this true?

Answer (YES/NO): NO